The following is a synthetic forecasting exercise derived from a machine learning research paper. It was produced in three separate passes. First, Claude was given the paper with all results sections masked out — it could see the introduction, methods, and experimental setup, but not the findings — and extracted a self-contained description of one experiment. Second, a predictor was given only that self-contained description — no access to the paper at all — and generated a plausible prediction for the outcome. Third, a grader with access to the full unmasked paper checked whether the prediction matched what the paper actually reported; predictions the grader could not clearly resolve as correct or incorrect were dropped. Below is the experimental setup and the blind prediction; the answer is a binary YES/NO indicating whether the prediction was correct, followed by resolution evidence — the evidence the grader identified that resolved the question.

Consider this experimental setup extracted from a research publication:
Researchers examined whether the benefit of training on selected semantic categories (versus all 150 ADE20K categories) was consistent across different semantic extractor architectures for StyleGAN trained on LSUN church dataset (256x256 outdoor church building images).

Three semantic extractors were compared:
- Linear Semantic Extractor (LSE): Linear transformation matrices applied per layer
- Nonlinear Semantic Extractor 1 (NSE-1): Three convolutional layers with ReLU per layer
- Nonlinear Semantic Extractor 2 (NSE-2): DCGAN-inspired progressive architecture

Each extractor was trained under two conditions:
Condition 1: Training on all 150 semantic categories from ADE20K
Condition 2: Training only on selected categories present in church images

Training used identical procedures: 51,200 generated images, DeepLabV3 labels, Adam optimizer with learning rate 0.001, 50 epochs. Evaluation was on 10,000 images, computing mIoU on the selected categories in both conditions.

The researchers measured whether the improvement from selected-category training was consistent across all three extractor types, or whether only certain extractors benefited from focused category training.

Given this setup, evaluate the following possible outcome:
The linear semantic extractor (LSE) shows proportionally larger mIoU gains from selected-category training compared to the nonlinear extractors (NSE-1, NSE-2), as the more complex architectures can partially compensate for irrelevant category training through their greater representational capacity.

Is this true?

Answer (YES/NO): NO